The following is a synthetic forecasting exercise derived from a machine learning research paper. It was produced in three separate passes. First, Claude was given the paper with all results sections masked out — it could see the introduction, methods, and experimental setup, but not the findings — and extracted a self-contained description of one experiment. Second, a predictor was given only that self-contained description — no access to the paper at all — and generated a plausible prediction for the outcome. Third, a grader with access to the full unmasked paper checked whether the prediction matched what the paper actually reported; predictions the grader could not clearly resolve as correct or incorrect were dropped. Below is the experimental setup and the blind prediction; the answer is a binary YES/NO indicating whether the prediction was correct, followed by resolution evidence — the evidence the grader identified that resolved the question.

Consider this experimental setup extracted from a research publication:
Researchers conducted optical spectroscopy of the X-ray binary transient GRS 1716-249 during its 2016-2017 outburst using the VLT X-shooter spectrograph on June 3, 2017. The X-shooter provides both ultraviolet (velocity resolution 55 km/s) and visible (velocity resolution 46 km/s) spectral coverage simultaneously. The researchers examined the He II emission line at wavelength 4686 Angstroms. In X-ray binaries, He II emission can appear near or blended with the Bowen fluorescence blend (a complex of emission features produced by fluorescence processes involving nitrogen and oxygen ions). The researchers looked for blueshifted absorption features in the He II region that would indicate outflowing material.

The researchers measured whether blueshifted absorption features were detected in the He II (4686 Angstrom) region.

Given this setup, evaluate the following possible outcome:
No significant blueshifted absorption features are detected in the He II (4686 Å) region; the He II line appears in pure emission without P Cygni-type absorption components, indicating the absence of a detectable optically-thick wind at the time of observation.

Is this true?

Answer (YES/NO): NO